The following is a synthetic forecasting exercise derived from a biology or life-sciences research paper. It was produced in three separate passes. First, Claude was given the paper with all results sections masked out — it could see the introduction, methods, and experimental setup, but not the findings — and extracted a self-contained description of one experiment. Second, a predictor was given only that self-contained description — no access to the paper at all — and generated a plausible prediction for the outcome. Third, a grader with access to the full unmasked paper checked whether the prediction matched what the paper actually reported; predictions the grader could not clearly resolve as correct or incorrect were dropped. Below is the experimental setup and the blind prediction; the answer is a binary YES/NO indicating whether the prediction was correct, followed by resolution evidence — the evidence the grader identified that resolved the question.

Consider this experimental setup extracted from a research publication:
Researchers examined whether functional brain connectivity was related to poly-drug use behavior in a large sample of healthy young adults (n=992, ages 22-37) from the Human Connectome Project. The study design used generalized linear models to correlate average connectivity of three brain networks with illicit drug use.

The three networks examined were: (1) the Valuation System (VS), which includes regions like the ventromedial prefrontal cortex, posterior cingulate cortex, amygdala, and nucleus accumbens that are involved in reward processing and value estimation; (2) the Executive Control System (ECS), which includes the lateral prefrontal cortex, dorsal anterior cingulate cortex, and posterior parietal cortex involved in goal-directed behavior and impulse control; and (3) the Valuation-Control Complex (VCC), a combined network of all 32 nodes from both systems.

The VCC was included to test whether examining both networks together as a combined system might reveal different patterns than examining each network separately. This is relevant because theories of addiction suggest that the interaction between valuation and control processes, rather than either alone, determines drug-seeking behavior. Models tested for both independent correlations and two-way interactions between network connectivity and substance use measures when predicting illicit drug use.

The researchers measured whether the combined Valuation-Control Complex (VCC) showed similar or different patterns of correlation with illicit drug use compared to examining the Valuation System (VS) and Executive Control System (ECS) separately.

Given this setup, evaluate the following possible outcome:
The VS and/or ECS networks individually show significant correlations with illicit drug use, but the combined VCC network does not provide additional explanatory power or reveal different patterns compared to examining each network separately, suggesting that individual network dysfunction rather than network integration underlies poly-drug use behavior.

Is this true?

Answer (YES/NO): NO